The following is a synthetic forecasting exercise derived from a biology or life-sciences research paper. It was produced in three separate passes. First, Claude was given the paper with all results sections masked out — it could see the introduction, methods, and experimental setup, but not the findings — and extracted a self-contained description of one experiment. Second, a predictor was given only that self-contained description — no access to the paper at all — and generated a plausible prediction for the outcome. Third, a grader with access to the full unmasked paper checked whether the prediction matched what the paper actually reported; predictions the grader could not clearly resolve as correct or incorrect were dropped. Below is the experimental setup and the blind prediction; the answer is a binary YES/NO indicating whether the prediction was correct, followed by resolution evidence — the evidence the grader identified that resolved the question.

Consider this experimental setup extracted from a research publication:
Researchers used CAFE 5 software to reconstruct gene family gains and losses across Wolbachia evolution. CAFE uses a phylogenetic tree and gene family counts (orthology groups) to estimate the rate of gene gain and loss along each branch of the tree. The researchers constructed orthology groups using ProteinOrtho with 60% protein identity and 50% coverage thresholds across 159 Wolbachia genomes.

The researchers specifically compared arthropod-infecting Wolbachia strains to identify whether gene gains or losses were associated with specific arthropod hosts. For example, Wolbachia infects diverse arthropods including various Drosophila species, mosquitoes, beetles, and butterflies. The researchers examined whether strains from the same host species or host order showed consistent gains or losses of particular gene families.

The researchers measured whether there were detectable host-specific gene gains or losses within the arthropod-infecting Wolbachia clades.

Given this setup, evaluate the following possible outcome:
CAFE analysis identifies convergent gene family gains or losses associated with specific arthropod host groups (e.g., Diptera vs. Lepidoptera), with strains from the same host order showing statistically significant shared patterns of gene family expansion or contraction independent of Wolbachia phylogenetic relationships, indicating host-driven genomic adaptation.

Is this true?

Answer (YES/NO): NO